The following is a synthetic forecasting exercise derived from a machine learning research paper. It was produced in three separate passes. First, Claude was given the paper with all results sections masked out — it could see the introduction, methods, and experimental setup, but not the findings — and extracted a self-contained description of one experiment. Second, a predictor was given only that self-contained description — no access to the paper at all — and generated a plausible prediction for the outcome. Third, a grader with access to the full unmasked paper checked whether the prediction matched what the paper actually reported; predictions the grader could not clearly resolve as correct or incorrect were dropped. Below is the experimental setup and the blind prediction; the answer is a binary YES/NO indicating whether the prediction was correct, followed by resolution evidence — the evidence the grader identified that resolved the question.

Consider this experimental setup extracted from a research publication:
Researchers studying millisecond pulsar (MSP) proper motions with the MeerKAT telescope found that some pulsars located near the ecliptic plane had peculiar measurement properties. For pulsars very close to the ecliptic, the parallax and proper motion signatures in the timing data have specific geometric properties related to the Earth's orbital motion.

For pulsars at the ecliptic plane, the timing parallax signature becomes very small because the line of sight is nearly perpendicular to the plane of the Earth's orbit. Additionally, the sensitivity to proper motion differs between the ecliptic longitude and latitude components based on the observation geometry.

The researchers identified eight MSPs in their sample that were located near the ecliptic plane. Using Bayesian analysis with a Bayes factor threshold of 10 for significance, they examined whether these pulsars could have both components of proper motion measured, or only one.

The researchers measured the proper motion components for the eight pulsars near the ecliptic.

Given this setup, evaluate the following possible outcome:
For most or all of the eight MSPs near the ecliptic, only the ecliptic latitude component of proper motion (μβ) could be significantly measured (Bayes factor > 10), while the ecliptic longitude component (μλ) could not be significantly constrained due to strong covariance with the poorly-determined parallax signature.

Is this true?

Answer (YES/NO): NO